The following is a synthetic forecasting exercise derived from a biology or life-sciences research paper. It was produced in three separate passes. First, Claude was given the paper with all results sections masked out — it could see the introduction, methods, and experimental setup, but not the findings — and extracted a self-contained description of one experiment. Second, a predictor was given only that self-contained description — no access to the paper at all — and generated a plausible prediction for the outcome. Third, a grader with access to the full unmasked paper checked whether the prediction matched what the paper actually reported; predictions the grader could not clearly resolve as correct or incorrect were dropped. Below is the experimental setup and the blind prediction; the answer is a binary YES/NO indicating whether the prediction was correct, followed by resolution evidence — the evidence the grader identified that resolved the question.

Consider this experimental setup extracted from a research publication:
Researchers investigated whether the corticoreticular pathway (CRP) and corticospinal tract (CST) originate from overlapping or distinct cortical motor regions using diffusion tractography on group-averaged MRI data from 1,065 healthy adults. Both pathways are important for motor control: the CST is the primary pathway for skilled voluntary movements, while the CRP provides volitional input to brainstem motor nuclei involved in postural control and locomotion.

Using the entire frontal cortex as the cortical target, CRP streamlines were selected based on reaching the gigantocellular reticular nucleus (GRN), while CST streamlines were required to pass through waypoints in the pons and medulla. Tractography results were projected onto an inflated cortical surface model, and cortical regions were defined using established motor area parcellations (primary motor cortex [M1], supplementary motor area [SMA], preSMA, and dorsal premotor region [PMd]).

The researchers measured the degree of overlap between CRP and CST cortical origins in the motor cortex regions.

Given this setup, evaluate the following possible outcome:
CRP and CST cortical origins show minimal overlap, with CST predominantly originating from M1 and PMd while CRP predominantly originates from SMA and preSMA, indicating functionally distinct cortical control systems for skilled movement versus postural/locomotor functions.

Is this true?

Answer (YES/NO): NO